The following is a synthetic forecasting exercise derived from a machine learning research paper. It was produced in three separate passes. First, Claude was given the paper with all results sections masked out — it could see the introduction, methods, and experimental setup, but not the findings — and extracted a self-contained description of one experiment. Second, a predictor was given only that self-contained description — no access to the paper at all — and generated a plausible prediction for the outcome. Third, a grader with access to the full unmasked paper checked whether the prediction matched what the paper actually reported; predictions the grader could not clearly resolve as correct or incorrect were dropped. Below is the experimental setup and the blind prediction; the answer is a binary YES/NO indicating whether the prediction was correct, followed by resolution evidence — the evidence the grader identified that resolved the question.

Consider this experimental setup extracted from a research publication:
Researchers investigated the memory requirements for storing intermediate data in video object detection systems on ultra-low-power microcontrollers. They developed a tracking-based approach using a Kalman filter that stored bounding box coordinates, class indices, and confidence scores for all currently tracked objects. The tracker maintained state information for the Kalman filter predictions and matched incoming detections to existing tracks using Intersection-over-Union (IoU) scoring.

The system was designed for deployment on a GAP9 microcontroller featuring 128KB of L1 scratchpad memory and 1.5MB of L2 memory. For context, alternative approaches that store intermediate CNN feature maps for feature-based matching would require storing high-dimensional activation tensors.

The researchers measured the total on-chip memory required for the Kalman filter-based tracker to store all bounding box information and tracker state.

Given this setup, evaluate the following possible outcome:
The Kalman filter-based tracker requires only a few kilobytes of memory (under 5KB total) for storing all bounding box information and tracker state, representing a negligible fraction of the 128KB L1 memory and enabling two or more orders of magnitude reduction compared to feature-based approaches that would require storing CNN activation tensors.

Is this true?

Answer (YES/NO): NO